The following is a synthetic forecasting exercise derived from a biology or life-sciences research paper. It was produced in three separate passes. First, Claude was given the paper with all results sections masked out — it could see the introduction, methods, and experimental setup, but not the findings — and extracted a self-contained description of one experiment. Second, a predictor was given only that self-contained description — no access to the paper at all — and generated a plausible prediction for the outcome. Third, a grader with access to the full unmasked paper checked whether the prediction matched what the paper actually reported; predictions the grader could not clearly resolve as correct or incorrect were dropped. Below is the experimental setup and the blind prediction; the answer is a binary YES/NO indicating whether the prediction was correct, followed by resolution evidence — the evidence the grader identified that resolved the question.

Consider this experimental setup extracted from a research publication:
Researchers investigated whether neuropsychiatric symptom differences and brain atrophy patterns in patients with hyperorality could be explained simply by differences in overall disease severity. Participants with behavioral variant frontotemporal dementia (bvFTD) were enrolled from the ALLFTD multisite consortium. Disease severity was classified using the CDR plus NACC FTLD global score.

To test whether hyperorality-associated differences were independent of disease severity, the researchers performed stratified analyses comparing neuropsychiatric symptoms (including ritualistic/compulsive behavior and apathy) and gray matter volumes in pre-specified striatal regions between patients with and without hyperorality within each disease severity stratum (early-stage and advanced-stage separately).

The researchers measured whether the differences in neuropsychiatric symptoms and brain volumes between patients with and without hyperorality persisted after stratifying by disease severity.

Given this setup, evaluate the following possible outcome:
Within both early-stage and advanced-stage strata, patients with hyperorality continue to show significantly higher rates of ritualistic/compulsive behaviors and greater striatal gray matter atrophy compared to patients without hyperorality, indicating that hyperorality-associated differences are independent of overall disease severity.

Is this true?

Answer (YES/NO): NO